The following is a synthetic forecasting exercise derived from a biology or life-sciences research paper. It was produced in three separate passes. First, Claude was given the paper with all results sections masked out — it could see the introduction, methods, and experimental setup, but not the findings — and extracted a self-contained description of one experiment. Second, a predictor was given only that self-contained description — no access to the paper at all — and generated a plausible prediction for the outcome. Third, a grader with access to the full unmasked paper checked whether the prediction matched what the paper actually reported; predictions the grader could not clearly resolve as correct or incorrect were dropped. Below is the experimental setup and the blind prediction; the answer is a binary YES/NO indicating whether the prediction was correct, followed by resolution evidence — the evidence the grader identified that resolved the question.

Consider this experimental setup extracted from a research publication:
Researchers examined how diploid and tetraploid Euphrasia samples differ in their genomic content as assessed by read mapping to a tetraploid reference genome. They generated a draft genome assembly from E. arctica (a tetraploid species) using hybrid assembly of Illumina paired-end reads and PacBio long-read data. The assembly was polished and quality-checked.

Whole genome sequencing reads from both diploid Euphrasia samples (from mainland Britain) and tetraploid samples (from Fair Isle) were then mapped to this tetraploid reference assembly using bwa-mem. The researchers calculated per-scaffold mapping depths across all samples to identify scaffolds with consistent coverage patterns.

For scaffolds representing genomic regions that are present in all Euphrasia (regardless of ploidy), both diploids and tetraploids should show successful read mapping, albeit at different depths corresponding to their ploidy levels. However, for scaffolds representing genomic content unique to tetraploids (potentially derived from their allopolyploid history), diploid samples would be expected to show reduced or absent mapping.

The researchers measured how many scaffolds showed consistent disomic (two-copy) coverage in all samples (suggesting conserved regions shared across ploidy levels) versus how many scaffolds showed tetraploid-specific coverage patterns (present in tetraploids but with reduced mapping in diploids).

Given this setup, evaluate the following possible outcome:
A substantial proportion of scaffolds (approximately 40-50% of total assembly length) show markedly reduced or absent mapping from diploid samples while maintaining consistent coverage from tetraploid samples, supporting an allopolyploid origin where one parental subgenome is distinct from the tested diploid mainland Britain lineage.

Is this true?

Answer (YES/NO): NO